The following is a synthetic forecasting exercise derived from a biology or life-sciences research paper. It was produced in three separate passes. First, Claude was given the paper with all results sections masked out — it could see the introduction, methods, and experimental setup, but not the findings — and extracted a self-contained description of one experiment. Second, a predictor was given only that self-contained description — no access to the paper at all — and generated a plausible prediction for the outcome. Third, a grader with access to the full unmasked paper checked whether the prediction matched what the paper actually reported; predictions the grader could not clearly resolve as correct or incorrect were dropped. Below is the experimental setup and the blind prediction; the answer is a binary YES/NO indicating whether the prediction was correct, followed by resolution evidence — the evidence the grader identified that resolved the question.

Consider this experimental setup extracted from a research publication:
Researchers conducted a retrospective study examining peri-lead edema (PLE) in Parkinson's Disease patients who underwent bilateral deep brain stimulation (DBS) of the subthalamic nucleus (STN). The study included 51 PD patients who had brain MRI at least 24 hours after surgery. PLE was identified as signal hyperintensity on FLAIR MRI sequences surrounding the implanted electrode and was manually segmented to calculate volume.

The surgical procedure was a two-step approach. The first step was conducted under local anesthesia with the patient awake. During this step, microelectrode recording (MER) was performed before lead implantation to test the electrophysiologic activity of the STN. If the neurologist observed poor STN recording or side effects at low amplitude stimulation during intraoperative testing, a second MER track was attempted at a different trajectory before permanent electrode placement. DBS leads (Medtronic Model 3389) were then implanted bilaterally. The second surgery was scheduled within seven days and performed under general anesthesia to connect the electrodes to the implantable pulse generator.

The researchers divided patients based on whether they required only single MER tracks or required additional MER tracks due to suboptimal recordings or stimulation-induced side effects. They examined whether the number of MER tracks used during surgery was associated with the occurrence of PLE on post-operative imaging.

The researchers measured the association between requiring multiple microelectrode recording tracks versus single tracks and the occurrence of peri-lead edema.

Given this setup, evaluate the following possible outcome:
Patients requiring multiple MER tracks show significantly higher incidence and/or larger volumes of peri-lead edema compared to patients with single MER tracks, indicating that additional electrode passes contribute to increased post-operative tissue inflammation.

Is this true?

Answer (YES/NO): YES